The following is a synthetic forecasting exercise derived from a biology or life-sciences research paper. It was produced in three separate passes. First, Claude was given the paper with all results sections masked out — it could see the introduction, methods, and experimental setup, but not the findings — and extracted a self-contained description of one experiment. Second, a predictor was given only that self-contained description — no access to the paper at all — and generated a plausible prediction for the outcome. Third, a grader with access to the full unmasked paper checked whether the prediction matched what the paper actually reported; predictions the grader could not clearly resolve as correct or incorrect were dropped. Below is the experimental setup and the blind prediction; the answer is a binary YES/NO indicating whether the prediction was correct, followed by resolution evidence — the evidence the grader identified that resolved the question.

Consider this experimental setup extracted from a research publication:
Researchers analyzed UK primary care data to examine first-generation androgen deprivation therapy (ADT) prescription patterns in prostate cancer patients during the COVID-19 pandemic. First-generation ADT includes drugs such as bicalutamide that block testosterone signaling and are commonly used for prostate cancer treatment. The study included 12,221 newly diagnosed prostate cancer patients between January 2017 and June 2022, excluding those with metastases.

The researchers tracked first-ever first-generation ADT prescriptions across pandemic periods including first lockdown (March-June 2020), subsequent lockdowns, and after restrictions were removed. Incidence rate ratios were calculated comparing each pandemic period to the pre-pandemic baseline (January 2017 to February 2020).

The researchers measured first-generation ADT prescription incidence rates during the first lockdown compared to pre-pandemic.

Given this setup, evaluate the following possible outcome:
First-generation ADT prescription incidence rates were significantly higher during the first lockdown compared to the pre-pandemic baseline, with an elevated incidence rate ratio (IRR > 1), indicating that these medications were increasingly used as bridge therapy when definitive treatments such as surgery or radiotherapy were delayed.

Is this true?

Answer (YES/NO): YES